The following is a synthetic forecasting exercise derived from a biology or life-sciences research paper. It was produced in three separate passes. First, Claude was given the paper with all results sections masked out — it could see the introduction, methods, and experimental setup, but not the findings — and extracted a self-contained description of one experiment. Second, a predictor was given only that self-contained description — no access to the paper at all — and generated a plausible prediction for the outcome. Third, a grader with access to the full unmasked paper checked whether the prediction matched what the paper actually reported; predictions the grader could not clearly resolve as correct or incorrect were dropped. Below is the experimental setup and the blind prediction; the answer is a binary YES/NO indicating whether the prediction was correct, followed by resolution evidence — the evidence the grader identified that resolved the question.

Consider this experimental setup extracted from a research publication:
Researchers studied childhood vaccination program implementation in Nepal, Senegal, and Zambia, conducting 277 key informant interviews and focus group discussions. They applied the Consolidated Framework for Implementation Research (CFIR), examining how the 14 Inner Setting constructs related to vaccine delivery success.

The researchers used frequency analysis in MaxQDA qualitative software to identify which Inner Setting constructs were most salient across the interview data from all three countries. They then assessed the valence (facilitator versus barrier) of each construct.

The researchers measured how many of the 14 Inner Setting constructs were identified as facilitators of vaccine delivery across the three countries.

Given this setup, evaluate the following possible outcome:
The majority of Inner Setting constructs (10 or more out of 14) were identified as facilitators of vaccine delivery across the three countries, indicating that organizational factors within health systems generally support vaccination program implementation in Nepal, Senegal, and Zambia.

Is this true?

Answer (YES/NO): NO